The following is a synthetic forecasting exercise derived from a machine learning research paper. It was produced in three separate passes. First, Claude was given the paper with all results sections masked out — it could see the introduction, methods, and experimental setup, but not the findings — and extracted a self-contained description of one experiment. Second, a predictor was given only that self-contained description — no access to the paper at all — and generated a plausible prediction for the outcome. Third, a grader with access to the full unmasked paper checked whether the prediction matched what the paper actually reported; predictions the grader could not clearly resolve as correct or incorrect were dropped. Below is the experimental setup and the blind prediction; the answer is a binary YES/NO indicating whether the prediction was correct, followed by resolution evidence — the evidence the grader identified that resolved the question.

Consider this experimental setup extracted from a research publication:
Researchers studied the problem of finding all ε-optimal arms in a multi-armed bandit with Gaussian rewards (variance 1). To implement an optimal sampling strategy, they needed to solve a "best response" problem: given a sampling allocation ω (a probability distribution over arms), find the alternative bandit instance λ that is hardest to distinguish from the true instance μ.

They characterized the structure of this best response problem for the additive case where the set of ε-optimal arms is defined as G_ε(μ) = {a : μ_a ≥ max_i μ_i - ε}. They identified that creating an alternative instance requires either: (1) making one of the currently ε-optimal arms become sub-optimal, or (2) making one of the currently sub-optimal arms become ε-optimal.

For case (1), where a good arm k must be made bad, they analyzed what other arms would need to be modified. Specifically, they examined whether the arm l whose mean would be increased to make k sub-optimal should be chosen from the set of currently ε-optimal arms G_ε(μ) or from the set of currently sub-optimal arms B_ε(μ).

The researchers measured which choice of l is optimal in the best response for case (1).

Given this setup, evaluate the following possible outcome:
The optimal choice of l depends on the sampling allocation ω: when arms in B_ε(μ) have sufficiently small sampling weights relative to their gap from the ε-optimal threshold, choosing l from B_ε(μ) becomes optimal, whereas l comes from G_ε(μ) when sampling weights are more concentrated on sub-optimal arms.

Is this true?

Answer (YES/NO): NO